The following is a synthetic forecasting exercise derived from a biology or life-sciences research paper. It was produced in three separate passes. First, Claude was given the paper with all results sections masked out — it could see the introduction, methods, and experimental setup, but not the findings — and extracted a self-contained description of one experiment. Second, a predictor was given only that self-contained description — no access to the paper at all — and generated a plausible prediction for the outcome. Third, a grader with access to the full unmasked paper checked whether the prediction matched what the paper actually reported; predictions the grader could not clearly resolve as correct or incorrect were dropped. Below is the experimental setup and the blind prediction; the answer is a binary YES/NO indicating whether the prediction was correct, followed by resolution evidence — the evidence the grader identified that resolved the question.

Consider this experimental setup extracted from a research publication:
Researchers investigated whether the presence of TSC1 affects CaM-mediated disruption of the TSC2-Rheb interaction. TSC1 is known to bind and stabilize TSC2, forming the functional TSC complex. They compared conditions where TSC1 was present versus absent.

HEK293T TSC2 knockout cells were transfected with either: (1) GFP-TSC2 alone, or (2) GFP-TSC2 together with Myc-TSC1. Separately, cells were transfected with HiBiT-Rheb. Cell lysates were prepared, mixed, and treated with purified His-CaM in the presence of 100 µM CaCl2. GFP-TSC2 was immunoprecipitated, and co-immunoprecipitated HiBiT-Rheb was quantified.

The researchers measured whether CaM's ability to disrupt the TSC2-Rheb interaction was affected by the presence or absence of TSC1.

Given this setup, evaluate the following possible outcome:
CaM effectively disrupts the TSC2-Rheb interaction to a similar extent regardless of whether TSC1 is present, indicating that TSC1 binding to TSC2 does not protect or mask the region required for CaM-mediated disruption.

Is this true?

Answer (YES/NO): YES